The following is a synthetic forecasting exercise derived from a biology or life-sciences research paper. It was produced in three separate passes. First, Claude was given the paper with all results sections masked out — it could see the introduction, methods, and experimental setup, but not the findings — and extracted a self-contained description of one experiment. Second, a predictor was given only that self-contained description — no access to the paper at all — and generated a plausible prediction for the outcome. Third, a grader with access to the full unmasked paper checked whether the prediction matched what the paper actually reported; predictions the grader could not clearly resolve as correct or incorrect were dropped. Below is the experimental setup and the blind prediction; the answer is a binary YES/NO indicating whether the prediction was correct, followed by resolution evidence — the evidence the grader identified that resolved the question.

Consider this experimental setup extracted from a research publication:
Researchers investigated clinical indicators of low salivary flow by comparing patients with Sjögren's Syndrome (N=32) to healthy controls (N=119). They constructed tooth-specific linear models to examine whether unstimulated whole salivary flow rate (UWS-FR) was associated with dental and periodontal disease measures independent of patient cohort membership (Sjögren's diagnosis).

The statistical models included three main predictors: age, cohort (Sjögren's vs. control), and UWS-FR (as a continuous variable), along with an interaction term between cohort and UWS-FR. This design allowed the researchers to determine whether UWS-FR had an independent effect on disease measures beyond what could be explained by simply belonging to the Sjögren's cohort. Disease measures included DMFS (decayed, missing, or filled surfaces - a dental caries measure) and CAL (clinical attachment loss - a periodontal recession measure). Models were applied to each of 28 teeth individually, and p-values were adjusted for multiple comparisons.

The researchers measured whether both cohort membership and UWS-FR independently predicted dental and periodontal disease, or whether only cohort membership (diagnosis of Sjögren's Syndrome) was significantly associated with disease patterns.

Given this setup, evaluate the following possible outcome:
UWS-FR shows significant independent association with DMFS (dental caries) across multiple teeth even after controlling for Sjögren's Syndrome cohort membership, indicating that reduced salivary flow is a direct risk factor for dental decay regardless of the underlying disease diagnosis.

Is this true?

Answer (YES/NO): YES